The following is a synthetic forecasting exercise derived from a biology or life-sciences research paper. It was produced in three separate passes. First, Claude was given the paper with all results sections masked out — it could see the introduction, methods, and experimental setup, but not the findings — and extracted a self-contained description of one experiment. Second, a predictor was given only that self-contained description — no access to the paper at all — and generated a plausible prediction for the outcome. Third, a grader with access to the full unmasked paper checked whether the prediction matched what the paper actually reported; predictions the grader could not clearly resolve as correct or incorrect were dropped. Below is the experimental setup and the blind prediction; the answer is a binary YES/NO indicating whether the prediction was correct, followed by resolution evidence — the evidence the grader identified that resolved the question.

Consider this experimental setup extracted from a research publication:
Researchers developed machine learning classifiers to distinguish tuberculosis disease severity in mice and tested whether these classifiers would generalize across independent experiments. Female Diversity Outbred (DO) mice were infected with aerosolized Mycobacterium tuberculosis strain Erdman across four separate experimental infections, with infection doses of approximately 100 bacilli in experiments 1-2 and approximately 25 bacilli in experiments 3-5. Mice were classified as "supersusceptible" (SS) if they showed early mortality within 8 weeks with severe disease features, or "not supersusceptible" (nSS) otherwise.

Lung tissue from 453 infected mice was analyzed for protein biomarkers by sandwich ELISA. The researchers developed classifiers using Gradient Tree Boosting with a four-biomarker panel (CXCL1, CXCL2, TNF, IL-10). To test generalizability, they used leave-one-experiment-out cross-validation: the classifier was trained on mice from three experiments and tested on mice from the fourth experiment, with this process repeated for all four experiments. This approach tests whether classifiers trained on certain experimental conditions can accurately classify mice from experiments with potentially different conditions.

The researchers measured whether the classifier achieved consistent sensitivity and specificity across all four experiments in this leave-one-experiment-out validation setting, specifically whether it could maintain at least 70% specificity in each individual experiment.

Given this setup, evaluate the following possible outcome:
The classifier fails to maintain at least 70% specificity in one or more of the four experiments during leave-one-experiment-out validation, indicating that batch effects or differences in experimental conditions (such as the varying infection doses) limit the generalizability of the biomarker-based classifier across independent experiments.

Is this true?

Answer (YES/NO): NO